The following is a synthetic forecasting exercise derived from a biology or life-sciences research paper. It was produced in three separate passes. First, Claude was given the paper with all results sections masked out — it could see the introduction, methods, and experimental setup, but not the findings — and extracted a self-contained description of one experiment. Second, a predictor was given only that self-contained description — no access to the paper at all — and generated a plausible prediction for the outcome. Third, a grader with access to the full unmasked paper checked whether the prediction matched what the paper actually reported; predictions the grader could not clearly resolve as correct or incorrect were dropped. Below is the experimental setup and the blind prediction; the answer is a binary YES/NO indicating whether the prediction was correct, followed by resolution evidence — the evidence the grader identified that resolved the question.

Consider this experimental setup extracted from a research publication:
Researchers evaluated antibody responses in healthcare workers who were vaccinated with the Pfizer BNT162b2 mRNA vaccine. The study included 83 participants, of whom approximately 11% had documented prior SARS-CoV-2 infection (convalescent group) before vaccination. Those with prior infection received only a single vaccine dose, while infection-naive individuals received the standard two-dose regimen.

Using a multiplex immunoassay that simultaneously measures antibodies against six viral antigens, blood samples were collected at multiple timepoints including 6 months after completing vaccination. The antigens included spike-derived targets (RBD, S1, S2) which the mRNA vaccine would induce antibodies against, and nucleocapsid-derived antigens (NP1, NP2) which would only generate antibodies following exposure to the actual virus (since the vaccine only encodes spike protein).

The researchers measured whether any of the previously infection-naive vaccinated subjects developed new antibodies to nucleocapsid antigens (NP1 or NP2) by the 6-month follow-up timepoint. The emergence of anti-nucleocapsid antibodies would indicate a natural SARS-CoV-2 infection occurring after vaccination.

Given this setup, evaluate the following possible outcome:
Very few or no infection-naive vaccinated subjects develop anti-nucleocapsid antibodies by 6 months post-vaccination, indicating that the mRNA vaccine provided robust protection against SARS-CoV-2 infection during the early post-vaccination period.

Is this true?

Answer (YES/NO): YES